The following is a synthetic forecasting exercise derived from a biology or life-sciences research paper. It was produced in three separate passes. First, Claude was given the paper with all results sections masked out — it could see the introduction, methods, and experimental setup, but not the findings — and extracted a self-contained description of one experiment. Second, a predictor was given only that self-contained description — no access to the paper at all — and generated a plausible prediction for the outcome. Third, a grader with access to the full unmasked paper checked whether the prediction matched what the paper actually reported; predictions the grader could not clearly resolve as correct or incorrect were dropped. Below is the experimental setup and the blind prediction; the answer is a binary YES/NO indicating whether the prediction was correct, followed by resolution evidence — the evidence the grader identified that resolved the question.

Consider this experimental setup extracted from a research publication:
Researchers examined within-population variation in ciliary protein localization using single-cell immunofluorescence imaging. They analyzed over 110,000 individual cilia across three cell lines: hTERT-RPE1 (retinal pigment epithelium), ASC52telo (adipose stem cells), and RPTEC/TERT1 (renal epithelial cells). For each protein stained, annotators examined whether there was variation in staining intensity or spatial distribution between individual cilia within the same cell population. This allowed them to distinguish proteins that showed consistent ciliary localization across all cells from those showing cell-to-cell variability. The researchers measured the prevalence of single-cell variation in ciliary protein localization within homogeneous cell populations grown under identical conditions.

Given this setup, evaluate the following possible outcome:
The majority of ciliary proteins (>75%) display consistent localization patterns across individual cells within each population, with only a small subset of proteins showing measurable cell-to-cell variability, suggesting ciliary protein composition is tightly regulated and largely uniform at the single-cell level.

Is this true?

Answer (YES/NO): NO